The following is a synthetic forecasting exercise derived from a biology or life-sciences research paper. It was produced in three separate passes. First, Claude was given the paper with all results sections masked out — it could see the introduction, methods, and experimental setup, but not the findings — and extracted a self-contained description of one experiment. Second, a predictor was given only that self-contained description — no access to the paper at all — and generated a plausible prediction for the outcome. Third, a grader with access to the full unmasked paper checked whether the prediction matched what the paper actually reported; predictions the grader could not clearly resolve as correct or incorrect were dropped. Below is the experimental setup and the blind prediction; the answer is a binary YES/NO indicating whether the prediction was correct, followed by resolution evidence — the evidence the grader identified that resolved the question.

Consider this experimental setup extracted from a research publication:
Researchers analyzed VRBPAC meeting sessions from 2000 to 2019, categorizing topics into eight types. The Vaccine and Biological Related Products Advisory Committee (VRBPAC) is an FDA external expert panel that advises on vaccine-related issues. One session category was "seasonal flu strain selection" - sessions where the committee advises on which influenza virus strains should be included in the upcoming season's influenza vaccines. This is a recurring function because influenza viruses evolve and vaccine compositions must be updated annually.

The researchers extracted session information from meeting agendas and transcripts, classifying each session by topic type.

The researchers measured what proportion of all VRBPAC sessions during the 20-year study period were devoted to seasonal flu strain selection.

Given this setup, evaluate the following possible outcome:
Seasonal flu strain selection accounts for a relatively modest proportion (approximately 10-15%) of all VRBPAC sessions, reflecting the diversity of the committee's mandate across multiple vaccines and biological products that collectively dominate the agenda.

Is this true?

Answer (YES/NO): NO